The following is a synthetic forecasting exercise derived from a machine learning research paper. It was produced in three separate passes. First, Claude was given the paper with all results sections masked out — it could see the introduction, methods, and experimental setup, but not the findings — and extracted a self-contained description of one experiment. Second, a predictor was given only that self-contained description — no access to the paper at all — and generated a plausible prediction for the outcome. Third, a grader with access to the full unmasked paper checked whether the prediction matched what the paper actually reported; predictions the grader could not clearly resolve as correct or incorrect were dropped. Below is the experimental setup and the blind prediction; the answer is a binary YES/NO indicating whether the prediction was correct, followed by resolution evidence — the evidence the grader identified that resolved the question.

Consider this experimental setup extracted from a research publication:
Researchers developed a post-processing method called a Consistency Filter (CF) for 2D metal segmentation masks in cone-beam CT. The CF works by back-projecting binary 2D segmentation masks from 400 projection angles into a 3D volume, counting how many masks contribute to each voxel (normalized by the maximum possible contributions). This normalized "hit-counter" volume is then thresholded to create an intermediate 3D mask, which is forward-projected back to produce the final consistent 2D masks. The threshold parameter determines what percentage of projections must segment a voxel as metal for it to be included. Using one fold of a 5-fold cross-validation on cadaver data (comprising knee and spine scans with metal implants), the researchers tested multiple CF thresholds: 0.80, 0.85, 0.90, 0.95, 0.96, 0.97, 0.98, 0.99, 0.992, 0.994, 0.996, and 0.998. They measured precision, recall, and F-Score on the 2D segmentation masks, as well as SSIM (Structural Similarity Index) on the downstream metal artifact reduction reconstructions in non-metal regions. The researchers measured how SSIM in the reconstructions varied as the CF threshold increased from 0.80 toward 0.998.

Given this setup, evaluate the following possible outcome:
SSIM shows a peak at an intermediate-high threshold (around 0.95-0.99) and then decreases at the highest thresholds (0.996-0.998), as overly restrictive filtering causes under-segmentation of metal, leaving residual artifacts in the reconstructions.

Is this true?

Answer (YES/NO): YES